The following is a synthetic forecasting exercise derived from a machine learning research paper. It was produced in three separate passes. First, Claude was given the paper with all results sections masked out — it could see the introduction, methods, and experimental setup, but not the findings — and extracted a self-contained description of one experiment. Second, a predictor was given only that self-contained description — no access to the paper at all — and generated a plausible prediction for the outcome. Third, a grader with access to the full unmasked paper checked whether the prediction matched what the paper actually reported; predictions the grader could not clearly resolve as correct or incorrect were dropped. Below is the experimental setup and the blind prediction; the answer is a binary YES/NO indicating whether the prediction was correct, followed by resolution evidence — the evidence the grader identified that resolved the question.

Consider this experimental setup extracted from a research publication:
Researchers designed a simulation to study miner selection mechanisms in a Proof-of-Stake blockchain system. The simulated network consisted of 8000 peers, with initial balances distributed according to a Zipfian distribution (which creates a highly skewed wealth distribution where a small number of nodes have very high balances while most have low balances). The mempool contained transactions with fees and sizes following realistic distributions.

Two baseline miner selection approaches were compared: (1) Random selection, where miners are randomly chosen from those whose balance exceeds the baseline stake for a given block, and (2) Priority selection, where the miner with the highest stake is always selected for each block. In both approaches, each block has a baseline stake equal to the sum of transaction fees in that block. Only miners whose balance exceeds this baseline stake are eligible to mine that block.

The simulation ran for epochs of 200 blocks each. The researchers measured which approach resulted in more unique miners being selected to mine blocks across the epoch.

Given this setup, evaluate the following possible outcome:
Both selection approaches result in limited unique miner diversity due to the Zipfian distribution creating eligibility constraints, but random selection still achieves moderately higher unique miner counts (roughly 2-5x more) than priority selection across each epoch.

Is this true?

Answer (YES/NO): NO